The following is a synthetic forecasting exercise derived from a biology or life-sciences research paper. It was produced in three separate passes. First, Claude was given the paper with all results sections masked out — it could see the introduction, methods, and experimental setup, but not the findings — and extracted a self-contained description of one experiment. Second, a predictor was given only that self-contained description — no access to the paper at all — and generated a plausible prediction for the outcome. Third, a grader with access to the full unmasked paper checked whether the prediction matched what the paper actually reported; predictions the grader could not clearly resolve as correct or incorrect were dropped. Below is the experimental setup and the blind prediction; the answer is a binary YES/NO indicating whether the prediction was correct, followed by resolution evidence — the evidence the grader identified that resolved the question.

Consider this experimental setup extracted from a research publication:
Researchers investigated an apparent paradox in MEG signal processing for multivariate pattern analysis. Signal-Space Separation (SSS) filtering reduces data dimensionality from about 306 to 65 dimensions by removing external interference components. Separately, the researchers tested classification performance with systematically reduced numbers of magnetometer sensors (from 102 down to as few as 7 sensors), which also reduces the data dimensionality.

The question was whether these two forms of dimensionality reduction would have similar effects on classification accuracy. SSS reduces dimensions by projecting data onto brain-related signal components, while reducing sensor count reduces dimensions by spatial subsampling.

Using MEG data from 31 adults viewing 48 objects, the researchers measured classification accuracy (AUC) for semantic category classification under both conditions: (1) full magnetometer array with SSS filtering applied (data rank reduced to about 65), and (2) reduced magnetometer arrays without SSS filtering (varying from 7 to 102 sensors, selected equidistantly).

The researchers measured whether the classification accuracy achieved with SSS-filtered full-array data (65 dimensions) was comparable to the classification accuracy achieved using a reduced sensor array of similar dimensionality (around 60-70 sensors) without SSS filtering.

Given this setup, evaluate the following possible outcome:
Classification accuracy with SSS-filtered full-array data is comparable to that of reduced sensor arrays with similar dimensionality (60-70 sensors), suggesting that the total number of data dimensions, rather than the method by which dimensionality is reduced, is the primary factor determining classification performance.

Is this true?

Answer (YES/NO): NO